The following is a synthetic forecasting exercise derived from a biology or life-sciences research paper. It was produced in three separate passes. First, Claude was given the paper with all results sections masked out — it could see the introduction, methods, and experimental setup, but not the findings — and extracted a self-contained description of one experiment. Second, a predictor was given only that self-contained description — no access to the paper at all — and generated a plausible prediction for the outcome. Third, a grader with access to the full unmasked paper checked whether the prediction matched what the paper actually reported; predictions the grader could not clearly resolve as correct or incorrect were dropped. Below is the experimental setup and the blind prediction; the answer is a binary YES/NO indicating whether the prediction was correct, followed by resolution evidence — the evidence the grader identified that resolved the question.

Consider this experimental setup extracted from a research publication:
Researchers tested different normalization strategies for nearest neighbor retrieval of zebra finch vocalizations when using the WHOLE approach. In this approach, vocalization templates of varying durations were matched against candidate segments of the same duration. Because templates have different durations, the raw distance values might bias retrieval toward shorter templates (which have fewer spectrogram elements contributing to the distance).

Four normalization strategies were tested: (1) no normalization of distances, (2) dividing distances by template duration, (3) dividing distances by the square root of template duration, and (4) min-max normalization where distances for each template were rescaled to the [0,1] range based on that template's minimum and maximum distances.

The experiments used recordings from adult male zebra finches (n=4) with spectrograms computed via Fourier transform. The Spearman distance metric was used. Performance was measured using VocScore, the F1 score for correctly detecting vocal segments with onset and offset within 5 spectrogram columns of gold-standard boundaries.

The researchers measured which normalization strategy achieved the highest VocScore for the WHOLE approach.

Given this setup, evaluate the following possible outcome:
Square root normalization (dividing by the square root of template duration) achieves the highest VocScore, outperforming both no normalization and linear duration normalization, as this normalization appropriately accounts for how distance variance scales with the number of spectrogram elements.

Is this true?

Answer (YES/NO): NO